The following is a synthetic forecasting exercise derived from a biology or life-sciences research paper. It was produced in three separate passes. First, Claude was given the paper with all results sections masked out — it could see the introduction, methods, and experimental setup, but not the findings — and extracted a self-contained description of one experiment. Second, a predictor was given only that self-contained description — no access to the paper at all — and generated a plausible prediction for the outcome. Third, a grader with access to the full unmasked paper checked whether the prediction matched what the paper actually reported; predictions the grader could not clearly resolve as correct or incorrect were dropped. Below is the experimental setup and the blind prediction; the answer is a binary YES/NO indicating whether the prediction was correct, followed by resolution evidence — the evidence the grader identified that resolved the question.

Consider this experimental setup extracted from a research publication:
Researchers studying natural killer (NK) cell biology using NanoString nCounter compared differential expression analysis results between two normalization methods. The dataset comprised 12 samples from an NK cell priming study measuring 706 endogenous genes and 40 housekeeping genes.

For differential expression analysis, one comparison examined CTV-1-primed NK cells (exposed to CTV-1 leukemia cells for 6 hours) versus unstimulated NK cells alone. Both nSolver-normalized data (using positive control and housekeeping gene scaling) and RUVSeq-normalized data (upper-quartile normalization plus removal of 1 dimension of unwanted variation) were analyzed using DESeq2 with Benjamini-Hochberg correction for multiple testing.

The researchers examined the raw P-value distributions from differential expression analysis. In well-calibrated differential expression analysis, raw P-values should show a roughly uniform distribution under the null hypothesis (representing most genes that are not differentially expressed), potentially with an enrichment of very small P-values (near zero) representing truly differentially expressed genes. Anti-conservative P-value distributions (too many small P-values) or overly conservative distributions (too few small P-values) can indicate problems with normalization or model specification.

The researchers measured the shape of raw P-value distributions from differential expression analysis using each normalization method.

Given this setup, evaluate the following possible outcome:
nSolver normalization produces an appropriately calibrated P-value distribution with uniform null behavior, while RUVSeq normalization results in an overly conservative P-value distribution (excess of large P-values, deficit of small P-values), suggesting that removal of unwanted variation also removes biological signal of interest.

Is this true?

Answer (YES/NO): NO